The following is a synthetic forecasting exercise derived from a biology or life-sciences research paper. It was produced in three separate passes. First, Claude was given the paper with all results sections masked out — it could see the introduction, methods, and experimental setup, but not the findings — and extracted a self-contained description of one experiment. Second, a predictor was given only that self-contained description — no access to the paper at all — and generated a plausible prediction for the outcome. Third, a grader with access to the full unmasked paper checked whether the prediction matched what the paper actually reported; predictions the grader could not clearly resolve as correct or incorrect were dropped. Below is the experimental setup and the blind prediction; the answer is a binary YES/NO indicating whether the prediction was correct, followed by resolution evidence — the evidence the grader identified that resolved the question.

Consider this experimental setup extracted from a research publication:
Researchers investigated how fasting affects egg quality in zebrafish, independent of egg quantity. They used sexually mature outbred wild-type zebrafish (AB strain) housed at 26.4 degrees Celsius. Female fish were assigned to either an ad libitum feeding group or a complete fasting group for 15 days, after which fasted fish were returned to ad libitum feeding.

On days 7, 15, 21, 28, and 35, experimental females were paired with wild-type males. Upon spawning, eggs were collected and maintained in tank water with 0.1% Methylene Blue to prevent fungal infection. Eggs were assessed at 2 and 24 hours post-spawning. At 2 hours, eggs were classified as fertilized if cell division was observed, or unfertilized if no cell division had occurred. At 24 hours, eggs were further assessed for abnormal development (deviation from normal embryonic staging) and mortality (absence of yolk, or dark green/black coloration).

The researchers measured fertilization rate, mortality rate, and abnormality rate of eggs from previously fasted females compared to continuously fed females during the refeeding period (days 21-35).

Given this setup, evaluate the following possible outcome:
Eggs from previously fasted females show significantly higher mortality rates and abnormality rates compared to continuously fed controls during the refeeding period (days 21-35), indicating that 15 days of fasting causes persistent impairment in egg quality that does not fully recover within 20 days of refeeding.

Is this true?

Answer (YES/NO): NO